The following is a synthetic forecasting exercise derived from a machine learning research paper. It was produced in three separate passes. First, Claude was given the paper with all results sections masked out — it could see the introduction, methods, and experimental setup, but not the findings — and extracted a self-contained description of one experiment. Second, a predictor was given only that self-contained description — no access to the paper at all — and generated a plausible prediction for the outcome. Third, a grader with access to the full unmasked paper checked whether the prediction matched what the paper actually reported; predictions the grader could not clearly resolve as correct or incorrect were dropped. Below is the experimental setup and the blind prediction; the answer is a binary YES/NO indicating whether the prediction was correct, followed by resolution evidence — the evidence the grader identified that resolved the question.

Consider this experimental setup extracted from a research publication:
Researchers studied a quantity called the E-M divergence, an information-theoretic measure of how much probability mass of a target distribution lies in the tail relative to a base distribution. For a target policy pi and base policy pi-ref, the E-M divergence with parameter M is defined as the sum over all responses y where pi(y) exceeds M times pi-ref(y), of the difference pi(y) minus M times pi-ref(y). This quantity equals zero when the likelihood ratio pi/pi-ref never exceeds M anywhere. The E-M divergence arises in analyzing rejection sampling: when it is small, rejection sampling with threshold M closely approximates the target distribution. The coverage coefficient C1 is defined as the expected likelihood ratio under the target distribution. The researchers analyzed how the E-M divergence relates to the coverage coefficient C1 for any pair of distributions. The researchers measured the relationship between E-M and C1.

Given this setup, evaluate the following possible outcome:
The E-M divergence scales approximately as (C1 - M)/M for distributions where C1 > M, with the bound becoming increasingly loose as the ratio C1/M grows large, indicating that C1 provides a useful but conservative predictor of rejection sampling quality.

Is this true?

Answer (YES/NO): NO